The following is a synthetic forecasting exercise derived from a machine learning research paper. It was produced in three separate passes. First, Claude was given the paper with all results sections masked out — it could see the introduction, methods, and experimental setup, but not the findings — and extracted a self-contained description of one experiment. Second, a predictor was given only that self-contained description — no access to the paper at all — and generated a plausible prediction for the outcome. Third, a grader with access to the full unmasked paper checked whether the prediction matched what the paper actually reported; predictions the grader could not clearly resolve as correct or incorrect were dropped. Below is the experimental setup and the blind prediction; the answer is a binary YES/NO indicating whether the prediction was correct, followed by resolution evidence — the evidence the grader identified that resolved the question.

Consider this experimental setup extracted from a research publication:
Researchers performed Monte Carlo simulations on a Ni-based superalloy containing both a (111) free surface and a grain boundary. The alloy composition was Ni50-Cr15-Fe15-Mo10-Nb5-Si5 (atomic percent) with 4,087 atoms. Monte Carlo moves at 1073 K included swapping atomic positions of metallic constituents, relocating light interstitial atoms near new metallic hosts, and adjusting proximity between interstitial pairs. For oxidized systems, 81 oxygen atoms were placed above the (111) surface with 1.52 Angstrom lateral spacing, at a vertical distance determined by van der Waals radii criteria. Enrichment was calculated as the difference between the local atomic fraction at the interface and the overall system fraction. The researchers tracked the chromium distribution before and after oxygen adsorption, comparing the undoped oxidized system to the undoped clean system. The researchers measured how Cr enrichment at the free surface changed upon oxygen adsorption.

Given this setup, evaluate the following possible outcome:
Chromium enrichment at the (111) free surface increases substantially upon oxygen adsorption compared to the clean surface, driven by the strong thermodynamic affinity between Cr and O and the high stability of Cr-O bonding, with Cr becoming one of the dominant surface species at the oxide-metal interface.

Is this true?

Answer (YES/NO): YES